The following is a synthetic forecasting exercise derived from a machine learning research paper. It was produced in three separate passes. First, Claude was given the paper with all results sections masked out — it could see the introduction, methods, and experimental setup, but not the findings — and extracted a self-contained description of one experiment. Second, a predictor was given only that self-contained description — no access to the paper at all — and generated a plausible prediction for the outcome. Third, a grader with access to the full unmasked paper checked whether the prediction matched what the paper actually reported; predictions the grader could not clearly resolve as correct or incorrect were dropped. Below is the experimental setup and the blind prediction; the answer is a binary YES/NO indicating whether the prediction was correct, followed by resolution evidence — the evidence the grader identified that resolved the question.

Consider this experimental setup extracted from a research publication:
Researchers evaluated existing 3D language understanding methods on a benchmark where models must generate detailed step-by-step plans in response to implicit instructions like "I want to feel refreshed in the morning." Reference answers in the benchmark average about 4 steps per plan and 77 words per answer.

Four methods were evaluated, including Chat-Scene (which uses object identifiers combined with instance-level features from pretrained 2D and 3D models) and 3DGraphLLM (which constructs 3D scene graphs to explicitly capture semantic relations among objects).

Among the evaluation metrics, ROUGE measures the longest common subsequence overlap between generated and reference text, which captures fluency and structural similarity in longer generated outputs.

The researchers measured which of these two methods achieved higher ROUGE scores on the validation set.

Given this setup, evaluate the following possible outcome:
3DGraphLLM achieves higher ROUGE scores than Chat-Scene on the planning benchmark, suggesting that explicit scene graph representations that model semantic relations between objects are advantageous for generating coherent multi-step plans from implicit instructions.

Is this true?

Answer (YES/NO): YES